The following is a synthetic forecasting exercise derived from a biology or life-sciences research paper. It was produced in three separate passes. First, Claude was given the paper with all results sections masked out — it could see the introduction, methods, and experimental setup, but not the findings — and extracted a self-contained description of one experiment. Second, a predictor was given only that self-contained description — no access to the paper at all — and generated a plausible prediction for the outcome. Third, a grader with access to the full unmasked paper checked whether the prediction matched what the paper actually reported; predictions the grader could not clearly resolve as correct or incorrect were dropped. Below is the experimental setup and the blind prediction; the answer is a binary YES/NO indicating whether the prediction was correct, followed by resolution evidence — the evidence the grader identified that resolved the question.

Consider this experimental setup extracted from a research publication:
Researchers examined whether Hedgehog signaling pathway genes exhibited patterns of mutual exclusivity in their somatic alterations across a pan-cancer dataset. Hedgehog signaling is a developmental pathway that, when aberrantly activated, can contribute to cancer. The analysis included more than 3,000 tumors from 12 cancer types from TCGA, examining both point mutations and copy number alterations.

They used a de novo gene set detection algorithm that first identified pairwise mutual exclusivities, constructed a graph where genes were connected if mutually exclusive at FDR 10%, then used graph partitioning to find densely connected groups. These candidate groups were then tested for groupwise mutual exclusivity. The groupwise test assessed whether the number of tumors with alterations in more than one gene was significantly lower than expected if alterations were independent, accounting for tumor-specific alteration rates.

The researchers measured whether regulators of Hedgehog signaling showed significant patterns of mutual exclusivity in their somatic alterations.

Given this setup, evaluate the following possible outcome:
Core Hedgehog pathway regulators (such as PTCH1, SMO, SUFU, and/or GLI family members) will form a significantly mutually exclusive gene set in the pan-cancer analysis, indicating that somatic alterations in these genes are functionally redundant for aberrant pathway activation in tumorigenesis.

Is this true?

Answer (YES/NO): NO